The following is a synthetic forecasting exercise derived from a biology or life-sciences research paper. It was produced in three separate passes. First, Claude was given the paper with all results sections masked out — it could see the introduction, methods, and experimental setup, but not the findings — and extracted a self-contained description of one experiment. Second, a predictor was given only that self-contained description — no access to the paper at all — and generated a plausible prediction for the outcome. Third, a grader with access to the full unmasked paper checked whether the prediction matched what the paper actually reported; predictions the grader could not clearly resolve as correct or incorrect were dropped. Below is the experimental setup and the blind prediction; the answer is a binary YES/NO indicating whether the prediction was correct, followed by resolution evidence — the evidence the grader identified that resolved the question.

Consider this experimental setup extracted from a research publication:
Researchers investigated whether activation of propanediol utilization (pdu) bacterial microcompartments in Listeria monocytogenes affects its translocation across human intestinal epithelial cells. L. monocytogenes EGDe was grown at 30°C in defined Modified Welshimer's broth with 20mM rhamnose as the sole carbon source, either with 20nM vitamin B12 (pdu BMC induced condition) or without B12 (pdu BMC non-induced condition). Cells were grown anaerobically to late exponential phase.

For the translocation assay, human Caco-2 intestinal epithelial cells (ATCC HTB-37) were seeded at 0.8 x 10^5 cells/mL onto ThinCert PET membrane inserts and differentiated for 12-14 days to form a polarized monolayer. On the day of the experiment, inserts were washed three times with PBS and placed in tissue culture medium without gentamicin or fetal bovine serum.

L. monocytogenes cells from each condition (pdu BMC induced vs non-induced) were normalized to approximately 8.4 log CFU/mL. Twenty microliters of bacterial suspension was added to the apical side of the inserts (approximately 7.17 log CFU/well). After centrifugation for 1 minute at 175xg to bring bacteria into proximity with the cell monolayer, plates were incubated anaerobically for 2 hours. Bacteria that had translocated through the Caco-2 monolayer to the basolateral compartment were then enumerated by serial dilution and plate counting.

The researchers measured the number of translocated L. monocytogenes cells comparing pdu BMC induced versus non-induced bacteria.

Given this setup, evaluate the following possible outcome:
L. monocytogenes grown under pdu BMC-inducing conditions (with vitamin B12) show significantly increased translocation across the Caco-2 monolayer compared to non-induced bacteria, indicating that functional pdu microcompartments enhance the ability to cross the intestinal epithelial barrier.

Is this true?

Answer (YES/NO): YES